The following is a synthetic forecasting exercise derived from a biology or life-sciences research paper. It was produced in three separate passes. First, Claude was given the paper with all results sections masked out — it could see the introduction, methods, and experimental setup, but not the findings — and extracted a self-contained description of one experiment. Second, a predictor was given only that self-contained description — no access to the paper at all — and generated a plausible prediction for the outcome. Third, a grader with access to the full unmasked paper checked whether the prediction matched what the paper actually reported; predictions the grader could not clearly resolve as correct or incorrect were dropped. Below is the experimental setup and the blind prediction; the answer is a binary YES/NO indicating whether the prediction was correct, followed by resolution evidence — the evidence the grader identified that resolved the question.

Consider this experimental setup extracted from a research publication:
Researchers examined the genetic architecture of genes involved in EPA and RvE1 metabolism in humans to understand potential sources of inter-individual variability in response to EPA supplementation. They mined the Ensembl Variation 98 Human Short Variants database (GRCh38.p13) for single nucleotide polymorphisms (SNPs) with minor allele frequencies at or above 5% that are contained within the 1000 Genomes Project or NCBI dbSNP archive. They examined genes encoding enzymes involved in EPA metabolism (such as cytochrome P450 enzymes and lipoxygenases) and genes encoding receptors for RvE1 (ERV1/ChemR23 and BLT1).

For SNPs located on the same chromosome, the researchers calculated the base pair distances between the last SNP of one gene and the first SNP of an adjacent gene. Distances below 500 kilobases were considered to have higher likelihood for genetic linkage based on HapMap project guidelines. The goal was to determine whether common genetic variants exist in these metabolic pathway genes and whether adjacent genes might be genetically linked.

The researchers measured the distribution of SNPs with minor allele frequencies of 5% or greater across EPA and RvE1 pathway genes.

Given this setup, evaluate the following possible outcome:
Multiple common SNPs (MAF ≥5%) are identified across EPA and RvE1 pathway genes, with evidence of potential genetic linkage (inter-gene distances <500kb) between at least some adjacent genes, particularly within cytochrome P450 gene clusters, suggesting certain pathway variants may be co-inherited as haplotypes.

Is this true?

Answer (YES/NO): YES